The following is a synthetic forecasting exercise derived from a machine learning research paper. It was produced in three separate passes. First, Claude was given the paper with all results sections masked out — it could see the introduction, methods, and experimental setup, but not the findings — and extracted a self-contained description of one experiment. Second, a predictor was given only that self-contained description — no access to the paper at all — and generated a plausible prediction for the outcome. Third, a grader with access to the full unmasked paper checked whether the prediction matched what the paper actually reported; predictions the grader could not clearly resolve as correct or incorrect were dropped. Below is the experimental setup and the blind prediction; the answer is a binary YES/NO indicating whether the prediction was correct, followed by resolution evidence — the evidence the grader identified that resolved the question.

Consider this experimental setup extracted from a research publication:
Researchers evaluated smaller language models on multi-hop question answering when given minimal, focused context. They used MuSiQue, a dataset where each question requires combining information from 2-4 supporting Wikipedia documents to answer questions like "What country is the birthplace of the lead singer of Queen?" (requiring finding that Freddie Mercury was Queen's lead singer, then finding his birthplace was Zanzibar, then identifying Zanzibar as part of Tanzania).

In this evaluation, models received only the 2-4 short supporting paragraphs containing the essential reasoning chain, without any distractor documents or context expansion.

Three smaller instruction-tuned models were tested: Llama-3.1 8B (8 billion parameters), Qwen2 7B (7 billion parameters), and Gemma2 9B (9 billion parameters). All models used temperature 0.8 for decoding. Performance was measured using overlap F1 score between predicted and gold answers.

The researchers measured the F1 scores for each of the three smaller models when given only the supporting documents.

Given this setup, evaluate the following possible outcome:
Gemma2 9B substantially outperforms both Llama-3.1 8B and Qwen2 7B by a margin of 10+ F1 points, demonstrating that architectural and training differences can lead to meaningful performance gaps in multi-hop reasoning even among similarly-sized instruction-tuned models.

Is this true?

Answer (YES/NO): YES